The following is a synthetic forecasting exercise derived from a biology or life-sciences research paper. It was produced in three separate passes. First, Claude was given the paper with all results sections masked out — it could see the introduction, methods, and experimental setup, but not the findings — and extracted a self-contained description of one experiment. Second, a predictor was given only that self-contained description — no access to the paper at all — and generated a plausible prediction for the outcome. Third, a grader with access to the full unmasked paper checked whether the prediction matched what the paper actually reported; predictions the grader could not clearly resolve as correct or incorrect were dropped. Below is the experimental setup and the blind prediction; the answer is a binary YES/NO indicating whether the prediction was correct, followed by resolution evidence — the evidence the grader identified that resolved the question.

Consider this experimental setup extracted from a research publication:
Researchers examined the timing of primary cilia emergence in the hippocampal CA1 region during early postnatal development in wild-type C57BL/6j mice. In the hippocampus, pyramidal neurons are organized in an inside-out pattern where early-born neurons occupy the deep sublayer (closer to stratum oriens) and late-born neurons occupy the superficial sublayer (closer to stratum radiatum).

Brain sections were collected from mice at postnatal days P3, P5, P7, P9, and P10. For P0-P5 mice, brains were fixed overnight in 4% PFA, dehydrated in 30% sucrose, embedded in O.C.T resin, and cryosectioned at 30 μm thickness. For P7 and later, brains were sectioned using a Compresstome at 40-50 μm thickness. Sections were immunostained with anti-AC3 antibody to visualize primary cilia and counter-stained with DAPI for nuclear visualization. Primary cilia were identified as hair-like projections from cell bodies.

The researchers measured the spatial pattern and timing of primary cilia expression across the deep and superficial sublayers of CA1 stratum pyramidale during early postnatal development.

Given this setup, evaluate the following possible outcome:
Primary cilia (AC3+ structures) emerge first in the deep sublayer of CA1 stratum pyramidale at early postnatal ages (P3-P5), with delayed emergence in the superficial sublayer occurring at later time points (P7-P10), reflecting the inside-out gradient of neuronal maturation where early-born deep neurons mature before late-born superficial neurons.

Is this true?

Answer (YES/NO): YES